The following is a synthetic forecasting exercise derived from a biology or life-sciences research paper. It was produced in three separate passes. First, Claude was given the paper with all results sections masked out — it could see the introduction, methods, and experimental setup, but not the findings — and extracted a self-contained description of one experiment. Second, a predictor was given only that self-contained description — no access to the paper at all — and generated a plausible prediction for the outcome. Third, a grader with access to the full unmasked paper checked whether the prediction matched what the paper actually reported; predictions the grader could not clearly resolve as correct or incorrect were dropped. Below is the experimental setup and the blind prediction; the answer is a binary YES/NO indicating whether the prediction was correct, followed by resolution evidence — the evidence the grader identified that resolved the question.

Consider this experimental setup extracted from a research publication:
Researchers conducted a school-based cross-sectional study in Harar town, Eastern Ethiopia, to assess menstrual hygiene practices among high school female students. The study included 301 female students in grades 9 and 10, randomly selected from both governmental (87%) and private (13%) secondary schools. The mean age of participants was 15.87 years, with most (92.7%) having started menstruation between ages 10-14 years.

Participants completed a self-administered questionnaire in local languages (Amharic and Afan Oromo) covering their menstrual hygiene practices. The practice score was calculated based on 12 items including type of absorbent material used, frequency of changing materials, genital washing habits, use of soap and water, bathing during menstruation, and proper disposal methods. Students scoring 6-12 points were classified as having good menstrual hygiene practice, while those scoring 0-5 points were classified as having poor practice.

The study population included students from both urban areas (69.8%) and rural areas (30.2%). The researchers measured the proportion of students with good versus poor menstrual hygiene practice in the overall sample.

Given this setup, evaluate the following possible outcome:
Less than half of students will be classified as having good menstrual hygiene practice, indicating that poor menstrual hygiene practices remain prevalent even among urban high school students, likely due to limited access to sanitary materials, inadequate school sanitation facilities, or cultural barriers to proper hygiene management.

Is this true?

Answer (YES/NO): NO